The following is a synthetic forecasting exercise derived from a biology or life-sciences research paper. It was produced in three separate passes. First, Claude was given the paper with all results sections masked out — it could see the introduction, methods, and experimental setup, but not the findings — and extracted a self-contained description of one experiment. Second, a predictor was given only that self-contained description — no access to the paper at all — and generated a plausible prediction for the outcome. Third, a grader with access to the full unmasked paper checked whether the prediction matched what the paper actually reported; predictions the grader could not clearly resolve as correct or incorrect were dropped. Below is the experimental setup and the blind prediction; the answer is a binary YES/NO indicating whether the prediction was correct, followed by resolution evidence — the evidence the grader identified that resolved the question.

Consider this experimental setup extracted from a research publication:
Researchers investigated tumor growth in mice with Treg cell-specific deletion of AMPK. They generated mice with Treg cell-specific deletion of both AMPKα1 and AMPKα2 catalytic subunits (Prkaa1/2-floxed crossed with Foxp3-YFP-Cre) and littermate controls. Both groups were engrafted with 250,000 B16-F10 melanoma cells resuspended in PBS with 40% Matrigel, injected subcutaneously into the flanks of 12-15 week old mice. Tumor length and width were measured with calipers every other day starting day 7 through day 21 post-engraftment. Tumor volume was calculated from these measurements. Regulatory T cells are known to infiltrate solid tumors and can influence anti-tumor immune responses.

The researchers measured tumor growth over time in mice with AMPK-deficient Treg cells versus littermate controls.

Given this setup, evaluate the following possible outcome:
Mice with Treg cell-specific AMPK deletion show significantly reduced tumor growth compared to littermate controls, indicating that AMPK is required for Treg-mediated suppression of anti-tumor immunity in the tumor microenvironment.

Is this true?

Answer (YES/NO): YES